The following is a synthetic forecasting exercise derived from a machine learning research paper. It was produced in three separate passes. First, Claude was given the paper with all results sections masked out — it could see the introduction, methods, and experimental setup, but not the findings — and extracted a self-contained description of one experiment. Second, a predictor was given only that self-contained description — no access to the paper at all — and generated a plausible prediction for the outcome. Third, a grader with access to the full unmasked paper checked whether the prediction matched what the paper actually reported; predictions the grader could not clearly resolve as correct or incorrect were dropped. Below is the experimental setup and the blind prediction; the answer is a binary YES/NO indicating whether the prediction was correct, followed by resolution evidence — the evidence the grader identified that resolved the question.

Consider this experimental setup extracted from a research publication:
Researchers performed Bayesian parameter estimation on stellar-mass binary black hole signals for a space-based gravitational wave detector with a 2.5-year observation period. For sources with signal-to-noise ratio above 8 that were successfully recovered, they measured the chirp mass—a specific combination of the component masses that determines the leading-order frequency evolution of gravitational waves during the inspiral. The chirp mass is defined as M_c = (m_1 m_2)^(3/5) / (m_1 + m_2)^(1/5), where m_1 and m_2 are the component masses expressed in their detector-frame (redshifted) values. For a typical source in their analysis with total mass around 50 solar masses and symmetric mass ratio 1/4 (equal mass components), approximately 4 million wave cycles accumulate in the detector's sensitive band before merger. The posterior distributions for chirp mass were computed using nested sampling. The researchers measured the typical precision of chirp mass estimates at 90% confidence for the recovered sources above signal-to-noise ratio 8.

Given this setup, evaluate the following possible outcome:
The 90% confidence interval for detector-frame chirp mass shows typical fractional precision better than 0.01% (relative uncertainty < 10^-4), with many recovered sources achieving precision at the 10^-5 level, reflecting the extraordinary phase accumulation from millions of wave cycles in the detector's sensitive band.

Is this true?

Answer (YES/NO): NO